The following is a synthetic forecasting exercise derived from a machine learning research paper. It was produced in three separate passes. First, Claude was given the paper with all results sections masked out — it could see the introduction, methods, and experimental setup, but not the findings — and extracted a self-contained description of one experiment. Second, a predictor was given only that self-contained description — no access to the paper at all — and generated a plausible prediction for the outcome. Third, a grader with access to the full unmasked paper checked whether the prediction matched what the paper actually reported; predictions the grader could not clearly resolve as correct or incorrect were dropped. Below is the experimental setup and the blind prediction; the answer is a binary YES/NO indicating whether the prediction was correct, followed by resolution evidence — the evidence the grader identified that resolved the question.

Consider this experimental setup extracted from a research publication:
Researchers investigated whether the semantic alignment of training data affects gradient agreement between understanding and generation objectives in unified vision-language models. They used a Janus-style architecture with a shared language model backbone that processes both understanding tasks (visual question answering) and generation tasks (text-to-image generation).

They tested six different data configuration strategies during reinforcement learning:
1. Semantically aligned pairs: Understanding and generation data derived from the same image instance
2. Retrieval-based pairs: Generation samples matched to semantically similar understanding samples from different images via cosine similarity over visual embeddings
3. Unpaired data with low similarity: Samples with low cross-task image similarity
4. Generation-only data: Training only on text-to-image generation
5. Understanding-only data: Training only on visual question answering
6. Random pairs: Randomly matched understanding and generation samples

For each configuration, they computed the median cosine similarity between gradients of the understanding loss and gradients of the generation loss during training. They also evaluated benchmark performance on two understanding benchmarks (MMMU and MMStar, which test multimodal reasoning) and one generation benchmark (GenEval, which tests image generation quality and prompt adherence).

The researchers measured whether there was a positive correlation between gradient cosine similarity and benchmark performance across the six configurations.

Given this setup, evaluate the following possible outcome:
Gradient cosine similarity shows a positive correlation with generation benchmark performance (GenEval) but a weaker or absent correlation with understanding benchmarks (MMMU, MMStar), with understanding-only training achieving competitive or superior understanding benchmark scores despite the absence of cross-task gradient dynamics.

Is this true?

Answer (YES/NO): NO